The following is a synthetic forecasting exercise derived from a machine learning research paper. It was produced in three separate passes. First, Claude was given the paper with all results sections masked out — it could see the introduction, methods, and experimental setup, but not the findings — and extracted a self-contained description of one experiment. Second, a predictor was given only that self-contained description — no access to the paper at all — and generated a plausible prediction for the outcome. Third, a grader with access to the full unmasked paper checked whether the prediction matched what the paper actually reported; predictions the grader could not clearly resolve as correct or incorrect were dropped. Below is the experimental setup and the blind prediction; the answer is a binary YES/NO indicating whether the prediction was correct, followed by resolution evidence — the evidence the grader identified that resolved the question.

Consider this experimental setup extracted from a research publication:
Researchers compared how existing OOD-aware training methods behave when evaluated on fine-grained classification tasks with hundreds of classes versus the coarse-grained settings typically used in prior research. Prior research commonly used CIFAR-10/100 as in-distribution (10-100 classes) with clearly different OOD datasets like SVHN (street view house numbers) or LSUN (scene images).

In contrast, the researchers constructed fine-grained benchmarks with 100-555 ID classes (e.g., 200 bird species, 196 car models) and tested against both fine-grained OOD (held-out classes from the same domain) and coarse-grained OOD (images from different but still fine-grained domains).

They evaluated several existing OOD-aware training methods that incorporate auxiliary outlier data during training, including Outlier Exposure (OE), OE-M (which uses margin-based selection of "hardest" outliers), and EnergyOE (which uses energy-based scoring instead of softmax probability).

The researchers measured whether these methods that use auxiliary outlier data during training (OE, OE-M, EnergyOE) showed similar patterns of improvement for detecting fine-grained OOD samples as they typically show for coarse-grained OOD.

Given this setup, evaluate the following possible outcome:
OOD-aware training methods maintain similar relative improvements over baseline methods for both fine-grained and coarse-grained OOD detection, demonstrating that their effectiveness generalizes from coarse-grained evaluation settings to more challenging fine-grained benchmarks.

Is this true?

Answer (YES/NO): NO